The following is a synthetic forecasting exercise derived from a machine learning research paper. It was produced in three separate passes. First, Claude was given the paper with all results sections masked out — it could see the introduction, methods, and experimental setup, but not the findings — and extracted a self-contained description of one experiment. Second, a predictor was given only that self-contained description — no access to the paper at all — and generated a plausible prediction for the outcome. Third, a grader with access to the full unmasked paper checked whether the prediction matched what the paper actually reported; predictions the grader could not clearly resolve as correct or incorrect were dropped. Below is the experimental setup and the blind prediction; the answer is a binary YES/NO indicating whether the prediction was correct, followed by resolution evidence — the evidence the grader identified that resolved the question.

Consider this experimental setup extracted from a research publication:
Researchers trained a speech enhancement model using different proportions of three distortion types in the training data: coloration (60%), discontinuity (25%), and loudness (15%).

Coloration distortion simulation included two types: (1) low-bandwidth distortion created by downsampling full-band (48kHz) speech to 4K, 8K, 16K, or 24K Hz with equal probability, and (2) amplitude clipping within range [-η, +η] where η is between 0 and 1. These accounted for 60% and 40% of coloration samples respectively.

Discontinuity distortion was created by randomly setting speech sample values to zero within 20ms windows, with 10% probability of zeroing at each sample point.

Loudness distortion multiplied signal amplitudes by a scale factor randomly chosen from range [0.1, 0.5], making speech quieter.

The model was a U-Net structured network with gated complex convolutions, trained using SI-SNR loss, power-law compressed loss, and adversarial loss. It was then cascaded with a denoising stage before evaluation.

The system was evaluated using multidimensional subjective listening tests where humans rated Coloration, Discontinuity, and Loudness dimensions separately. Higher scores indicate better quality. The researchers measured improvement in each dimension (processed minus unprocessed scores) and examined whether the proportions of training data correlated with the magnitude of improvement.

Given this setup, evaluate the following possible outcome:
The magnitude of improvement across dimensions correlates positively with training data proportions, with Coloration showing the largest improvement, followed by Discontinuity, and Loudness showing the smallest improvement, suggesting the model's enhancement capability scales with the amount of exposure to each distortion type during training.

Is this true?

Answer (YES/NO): NO